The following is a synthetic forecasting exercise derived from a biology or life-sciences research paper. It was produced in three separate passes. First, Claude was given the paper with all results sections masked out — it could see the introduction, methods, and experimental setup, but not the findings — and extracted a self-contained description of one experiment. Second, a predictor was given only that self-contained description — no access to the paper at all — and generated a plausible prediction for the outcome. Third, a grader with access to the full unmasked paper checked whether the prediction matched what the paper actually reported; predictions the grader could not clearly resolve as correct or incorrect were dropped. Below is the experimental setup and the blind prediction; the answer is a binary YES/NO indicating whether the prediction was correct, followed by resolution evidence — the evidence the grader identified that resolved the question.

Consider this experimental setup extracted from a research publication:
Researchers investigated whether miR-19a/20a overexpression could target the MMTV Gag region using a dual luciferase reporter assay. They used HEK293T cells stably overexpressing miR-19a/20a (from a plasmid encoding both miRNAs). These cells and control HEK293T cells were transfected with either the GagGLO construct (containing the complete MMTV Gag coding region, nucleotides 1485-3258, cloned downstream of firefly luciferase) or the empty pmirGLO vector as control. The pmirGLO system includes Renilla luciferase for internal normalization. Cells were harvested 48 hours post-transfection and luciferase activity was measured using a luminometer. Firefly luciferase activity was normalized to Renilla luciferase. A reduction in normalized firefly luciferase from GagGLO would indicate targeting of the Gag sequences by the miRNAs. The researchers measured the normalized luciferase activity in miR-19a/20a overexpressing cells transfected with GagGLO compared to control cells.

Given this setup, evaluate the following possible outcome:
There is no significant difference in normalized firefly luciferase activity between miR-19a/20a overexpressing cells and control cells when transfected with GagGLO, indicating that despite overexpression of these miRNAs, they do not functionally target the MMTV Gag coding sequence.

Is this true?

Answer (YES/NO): NO